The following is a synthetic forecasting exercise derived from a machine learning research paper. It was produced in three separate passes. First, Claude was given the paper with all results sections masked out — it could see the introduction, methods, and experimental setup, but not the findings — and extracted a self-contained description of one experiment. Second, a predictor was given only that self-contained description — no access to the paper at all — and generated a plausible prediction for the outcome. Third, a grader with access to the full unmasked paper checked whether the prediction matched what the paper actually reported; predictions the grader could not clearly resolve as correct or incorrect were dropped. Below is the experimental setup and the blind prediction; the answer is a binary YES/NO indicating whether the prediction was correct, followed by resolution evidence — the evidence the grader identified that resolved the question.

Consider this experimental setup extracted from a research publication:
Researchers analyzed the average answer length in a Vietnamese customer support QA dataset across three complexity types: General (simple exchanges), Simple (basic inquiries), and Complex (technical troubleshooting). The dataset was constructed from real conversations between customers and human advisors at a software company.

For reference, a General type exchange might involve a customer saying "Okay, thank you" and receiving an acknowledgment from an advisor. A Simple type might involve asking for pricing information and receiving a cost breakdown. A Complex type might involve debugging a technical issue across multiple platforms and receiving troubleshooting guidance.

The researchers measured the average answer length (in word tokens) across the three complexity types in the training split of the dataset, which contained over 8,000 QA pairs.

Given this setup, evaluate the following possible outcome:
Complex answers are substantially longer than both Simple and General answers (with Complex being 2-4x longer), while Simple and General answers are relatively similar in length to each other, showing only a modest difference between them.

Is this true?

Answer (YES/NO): NO